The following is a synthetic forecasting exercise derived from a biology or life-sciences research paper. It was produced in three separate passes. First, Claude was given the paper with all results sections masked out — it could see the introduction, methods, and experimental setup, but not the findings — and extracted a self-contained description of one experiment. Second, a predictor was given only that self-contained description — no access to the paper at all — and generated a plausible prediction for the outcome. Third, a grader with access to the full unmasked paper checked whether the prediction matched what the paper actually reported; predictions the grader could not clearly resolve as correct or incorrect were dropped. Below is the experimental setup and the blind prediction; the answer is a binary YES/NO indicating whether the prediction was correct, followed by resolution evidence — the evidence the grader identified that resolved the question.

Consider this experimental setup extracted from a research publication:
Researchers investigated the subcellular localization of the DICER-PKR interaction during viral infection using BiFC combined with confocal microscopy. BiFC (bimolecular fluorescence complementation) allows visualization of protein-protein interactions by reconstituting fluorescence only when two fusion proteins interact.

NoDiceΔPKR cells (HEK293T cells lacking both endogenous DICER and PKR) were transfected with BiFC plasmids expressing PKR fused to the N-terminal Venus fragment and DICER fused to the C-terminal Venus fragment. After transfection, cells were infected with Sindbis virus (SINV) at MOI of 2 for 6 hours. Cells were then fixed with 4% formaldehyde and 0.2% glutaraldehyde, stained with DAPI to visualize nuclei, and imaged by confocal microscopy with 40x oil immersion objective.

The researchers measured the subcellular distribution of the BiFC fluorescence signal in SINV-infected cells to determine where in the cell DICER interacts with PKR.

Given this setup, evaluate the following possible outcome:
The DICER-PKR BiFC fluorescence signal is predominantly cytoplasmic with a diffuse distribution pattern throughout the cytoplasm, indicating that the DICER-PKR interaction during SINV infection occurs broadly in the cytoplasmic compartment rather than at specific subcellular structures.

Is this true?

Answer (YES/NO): YES